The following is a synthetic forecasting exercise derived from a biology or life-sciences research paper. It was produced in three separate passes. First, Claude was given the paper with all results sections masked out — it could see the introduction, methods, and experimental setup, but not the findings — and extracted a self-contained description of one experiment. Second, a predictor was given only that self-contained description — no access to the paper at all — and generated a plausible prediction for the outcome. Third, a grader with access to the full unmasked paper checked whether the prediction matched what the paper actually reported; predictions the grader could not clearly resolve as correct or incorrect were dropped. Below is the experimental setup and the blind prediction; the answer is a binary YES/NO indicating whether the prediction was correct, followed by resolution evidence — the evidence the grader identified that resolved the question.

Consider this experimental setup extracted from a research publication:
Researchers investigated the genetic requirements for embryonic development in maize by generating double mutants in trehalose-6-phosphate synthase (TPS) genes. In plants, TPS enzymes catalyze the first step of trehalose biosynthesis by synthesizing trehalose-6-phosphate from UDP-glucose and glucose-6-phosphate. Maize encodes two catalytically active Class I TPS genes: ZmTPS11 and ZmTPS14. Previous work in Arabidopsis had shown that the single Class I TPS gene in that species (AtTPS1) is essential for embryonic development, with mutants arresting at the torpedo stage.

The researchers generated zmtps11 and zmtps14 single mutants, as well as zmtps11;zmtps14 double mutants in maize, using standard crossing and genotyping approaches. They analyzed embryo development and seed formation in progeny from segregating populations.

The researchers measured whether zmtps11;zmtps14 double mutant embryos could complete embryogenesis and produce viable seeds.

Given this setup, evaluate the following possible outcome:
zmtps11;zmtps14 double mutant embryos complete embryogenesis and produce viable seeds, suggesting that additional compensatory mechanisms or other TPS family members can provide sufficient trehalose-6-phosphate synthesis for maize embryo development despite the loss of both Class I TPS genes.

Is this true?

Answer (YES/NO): NO